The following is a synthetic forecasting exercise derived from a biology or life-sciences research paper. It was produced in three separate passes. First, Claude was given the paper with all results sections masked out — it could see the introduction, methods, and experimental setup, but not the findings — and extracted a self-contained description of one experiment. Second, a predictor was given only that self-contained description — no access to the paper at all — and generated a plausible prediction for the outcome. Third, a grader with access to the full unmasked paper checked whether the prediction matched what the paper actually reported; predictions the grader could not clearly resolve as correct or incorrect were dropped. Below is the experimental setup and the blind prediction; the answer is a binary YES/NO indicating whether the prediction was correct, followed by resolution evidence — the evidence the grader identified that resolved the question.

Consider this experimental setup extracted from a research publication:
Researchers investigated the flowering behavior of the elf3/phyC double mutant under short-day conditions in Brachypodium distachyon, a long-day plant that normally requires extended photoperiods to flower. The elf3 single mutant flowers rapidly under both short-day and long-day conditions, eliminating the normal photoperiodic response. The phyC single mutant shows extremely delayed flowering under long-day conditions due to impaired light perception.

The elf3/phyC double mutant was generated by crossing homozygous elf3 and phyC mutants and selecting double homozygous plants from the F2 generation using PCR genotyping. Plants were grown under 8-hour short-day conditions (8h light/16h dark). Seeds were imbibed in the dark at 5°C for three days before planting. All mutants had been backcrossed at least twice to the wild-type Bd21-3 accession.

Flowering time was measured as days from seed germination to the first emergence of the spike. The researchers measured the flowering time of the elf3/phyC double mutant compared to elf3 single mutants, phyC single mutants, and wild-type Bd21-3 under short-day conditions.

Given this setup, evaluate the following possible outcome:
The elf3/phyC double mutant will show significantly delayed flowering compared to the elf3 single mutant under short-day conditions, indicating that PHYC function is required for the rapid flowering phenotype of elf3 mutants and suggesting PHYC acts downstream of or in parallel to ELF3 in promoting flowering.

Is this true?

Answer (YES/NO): NO